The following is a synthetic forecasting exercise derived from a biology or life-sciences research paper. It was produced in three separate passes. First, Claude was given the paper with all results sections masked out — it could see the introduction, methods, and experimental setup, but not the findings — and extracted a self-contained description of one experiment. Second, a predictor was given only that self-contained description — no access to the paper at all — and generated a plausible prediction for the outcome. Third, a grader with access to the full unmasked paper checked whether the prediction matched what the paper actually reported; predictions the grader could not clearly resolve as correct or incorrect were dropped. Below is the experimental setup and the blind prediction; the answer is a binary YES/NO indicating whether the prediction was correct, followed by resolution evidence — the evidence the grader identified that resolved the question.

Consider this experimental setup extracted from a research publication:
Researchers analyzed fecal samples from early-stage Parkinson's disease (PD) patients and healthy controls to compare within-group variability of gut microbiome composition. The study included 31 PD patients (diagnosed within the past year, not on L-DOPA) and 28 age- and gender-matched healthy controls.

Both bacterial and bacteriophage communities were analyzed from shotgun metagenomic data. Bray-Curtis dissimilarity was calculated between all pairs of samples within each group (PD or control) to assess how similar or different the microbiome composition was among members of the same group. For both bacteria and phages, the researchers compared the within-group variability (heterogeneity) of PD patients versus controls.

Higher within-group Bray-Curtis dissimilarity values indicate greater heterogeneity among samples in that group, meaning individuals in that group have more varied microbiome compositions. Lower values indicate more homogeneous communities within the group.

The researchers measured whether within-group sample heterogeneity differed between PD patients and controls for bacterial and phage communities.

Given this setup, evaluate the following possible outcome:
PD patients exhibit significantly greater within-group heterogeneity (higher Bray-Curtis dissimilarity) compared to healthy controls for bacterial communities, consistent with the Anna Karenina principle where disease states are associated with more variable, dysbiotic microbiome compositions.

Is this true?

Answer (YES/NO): NO